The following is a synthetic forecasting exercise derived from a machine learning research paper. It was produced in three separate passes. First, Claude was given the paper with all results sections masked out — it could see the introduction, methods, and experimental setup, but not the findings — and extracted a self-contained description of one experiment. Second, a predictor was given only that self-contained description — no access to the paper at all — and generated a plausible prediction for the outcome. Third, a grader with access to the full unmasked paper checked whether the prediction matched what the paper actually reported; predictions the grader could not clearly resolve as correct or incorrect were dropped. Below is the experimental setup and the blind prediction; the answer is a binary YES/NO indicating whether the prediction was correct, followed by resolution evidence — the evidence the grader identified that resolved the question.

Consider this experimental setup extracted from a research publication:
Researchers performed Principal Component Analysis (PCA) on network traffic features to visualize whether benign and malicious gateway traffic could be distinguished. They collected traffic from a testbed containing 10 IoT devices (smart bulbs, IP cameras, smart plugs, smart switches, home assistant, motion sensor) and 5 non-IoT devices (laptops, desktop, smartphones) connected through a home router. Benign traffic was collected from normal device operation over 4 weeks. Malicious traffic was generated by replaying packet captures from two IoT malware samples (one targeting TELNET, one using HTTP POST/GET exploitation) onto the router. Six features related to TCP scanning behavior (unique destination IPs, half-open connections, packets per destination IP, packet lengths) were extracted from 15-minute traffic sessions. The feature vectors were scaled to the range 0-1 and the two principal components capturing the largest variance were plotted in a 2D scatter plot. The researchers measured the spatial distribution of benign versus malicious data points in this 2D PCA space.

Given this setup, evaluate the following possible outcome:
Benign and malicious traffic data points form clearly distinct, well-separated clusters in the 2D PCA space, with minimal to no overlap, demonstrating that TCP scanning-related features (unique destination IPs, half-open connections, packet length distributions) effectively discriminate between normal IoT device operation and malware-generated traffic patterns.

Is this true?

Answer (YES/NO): NO